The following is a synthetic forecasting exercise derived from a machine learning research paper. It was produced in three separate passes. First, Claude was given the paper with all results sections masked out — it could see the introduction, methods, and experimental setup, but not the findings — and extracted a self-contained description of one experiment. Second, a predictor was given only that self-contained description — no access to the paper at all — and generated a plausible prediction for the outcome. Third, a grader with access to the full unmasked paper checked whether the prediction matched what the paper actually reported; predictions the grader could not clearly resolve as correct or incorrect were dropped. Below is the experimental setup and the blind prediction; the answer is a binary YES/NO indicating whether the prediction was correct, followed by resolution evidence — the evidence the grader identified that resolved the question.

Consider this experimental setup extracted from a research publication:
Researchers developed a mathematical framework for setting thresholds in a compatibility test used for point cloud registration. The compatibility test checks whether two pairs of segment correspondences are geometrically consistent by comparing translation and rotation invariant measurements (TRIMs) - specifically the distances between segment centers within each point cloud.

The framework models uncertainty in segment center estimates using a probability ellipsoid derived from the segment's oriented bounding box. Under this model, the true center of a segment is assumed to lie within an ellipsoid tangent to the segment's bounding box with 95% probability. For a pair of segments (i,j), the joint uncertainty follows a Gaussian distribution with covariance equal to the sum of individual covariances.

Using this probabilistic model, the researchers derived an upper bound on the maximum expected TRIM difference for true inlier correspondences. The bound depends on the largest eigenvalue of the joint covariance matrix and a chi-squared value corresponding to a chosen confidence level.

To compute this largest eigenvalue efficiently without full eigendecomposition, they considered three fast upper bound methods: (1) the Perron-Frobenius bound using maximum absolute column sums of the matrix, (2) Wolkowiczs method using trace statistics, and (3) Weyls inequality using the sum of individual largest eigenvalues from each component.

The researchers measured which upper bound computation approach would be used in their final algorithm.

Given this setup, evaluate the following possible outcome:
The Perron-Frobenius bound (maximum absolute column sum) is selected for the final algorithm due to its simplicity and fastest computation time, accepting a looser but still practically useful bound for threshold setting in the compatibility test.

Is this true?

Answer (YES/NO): NO